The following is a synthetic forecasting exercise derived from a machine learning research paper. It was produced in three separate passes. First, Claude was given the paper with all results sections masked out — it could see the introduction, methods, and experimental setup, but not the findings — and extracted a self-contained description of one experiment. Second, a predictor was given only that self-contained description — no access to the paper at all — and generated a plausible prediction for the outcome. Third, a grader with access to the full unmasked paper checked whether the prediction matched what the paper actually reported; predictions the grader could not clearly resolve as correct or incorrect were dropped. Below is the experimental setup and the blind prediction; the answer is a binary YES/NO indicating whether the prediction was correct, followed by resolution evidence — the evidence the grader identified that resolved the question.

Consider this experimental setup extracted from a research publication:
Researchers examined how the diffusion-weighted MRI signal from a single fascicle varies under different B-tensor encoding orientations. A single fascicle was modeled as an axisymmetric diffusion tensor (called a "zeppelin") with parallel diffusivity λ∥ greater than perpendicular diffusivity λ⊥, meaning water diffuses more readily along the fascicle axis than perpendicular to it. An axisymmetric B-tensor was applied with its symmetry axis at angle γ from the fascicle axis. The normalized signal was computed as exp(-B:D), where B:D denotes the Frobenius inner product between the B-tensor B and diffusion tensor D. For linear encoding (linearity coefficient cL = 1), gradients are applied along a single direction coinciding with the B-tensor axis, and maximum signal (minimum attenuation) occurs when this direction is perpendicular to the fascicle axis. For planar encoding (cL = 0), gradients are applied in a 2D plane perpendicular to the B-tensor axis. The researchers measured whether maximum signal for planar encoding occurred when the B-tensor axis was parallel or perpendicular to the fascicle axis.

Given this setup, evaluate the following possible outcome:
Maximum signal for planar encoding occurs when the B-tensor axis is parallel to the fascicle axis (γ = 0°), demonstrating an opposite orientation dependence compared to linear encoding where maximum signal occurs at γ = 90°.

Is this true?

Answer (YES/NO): YES